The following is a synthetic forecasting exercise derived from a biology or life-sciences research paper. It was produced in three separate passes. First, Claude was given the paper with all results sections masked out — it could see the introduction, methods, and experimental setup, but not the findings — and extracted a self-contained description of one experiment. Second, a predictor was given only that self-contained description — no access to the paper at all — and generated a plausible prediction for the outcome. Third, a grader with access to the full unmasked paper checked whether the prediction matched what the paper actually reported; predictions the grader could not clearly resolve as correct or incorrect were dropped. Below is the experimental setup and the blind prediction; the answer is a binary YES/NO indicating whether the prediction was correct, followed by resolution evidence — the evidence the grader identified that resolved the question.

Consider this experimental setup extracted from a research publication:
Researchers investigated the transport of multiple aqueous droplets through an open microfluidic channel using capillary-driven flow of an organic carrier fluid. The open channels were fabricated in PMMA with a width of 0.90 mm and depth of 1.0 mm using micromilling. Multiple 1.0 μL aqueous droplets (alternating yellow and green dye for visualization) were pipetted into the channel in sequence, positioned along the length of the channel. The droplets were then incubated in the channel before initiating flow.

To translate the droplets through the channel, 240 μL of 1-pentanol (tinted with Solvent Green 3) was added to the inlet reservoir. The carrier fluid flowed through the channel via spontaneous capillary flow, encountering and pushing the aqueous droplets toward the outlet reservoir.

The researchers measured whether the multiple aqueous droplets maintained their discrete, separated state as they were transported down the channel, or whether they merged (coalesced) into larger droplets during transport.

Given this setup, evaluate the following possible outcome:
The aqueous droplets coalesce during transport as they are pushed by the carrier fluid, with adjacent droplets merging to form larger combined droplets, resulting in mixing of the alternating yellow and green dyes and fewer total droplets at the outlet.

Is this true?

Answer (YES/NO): YES